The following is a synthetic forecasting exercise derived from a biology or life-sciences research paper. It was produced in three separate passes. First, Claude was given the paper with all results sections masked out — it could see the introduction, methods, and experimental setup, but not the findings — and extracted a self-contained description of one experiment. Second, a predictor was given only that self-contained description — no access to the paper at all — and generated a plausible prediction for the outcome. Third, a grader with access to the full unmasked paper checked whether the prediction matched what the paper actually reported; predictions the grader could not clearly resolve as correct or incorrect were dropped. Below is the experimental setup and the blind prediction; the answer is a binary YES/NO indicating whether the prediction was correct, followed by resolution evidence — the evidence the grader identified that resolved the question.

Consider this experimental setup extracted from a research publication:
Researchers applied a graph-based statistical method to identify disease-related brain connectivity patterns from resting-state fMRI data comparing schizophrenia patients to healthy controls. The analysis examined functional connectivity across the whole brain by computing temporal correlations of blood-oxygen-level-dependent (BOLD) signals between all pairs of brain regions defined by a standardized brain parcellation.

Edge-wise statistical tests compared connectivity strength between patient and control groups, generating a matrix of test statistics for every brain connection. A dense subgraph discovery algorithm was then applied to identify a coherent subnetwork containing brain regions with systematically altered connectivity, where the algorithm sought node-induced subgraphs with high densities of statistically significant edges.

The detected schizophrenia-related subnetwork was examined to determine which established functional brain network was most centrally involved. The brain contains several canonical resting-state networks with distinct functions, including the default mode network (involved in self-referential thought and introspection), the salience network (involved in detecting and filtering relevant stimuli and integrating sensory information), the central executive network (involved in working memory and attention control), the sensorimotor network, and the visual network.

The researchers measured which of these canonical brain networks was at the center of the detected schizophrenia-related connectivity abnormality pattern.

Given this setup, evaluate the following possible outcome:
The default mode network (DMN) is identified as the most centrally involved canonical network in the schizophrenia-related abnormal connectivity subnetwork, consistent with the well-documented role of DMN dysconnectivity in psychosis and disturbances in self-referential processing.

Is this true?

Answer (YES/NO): NO